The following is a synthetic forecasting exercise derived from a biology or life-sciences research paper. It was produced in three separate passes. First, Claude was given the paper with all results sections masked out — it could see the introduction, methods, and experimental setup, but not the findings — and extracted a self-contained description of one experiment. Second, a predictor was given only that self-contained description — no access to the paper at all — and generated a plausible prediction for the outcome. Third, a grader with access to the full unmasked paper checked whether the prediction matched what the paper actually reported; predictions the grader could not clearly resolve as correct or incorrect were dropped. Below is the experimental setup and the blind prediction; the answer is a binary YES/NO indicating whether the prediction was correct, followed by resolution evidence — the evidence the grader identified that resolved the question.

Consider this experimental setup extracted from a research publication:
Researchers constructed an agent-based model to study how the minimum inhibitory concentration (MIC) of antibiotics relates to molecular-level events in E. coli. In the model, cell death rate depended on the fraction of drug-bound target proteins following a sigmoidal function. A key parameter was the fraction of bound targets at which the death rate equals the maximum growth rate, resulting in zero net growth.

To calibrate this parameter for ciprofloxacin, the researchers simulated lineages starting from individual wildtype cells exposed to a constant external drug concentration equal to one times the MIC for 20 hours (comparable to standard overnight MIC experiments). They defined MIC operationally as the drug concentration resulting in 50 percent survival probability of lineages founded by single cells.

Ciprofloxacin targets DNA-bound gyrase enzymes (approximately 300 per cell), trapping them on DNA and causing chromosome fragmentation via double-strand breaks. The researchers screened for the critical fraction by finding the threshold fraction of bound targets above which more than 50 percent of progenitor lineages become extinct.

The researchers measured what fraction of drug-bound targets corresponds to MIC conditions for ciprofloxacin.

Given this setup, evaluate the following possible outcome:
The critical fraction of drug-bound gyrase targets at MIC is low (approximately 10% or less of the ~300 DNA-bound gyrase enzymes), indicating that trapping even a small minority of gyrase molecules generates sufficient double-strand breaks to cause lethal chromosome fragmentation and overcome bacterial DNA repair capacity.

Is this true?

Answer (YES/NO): YES